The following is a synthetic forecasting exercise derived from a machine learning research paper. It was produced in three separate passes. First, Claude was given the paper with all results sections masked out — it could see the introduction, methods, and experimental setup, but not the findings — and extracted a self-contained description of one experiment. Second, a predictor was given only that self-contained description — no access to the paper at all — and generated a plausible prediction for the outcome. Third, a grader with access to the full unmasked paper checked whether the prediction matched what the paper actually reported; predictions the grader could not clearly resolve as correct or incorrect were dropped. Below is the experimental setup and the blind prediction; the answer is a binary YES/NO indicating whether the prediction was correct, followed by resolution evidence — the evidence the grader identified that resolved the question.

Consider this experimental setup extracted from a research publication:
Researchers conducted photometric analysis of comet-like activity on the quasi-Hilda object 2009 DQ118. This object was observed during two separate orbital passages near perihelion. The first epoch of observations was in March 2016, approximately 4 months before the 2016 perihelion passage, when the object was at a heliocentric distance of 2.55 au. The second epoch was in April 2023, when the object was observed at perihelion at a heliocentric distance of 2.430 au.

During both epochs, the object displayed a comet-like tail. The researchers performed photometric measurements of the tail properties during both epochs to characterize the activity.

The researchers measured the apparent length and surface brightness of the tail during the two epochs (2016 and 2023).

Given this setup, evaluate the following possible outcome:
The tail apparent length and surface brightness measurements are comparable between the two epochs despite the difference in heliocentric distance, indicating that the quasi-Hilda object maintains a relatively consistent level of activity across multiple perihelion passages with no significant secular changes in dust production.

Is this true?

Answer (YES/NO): YES